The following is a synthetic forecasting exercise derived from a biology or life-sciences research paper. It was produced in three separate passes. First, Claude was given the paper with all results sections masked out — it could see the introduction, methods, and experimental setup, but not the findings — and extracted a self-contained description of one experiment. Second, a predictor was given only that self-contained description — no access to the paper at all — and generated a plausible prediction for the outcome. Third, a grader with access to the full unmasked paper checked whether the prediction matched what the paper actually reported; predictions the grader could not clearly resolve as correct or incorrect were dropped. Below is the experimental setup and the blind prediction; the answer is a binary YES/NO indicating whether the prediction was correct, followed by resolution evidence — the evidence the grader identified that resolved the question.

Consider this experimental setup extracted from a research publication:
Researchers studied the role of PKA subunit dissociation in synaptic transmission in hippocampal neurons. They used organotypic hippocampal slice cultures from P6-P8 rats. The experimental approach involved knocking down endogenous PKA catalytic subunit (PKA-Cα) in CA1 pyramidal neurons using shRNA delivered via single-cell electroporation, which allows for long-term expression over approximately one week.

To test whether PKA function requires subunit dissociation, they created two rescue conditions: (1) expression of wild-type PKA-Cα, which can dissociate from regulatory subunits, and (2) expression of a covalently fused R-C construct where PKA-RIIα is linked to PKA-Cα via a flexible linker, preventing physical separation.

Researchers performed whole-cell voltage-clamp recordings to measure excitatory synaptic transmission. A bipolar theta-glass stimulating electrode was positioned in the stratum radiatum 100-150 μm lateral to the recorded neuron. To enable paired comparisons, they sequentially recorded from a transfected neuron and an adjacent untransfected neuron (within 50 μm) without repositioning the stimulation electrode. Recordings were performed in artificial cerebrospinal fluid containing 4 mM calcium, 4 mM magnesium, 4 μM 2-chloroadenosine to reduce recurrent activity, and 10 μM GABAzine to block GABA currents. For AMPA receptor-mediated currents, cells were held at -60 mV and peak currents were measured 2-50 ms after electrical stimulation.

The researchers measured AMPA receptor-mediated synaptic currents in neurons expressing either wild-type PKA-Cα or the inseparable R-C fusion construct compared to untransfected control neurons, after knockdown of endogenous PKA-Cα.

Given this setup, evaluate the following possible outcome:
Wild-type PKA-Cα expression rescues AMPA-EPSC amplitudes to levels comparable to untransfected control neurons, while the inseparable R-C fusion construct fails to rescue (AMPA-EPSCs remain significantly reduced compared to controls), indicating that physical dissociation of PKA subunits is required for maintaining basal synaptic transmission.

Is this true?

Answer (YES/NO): YES